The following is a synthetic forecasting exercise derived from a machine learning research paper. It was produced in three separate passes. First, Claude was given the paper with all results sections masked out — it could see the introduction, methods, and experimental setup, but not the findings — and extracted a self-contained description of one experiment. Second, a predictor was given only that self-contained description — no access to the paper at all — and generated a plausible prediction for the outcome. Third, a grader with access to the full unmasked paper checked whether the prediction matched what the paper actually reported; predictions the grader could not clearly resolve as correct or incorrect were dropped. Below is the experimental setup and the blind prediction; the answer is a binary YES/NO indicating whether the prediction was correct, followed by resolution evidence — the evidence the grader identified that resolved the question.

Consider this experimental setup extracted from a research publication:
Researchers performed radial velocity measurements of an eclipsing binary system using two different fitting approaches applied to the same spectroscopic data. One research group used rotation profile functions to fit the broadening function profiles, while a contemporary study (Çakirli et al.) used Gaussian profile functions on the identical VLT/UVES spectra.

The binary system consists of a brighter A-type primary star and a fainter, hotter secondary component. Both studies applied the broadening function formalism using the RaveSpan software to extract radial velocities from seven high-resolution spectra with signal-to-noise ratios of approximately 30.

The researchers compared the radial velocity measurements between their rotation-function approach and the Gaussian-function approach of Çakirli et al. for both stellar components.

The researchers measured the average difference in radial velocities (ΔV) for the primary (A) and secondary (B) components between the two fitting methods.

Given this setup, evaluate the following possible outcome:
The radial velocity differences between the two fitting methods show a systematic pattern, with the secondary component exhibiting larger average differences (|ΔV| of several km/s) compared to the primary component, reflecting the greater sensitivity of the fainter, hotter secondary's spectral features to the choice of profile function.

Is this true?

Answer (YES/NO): NO